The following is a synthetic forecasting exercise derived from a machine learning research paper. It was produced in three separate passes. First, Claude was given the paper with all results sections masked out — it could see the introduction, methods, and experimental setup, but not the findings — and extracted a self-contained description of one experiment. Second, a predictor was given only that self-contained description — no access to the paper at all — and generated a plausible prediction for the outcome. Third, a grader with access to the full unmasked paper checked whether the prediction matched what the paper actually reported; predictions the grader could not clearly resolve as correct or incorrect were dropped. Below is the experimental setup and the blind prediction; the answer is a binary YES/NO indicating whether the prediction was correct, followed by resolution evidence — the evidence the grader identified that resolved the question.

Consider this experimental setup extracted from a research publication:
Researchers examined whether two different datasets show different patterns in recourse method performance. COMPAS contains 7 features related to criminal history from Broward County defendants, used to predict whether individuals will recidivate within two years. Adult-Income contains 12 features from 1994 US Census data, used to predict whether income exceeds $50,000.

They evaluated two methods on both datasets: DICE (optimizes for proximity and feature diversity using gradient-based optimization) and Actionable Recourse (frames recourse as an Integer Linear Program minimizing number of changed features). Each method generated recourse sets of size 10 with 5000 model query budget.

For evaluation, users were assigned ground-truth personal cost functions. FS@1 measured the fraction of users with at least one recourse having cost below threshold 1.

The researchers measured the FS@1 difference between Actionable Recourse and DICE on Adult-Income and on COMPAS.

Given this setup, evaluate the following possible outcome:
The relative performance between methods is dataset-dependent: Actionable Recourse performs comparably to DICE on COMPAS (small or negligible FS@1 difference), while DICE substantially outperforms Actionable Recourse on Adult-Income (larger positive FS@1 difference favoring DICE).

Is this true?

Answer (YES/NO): NO